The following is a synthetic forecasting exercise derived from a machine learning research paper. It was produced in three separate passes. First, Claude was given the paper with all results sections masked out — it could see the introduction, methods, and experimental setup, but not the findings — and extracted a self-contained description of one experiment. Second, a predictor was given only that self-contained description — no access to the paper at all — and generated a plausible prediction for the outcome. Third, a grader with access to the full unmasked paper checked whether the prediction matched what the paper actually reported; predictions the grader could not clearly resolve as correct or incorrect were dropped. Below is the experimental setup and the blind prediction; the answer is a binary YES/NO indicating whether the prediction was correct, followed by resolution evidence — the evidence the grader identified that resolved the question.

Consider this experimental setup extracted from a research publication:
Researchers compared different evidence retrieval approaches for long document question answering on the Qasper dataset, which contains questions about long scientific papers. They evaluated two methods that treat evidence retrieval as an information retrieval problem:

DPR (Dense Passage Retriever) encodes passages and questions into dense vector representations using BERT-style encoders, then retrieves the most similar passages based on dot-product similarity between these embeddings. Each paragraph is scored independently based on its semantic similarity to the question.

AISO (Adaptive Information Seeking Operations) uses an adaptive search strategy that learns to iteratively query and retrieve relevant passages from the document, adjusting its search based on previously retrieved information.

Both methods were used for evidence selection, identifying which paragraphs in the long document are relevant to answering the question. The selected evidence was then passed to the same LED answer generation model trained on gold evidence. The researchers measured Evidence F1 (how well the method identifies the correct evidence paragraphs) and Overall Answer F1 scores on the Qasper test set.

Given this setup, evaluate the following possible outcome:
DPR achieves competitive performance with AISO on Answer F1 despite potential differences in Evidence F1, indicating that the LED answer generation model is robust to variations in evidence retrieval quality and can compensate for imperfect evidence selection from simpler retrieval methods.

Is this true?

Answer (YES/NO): NO